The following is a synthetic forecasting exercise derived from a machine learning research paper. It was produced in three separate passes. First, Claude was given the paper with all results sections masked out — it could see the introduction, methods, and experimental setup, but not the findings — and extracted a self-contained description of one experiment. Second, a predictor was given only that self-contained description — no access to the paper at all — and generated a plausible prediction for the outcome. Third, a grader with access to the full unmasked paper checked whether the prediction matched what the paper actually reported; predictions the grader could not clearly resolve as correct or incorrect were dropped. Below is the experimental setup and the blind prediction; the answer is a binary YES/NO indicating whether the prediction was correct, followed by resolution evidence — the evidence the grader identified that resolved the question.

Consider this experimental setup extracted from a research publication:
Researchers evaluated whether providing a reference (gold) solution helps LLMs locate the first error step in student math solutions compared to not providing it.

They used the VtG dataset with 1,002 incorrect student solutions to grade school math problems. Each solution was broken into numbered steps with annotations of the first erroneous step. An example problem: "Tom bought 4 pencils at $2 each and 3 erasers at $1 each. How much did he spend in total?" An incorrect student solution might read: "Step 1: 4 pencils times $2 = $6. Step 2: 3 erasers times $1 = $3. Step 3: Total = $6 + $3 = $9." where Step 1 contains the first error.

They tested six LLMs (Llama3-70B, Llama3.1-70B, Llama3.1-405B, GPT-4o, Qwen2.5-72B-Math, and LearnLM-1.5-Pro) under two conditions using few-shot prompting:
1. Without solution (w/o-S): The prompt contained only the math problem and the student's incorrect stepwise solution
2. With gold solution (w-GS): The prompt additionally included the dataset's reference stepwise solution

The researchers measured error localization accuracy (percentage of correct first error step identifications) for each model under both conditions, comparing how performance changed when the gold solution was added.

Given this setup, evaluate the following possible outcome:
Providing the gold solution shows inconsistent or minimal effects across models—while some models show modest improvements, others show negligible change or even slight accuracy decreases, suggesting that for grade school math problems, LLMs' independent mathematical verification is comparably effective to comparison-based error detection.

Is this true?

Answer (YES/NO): NO